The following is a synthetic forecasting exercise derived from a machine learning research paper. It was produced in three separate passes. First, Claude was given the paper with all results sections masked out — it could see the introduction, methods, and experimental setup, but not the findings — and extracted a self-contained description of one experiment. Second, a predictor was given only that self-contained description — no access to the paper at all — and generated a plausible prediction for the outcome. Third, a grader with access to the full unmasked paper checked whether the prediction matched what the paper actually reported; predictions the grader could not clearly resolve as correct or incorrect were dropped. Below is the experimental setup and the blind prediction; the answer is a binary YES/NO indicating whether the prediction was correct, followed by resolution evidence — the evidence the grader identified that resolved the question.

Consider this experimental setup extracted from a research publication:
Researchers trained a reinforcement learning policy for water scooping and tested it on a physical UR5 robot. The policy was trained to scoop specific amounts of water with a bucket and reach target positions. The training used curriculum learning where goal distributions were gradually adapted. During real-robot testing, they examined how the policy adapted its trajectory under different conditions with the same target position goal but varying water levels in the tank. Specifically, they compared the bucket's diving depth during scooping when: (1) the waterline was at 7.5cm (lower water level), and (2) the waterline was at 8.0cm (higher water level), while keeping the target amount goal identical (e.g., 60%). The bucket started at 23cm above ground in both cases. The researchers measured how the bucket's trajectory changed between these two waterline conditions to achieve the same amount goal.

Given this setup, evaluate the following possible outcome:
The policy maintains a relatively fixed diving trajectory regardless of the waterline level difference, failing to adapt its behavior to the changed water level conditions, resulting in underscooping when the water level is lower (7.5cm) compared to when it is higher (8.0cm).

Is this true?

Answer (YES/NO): NO